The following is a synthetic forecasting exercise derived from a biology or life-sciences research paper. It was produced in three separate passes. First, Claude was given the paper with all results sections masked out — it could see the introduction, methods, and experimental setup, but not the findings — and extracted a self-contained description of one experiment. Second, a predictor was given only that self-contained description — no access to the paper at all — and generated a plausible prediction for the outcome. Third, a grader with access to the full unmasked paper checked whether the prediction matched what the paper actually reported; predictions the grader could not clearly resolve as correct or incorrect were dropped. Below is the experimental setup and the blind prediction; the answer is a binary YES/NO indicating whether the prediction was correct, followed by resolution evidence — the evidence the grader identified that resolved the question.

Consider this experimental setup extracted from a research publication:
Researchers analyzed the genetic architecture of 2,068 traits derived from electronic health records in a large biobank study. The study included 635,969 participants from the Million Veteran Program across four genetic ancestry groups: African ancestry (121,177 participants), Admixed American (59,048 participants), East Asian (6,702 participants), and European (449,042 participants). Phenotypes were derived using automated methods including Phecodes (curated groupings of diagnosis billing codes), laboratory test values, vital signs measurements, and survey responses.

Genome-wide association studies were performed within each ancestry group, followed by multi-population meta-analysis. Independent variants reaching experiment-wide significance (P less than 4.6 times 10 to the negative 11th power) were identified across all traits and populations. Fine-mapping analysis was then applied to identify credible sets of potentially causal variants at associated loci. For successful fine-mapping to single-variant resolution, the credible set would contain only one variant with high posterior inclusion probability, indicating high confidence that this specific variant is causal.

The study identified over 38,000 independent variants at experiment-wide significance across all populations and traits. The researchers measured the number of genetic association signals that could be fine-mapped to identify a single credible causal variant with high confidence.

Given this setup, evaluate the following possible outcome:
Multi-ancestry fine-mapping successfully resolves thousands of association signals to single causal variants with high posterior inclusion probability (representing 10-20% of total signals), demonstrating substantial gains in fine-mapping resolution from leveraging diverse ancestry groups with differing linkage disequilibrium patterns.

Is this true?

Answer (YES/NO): NO